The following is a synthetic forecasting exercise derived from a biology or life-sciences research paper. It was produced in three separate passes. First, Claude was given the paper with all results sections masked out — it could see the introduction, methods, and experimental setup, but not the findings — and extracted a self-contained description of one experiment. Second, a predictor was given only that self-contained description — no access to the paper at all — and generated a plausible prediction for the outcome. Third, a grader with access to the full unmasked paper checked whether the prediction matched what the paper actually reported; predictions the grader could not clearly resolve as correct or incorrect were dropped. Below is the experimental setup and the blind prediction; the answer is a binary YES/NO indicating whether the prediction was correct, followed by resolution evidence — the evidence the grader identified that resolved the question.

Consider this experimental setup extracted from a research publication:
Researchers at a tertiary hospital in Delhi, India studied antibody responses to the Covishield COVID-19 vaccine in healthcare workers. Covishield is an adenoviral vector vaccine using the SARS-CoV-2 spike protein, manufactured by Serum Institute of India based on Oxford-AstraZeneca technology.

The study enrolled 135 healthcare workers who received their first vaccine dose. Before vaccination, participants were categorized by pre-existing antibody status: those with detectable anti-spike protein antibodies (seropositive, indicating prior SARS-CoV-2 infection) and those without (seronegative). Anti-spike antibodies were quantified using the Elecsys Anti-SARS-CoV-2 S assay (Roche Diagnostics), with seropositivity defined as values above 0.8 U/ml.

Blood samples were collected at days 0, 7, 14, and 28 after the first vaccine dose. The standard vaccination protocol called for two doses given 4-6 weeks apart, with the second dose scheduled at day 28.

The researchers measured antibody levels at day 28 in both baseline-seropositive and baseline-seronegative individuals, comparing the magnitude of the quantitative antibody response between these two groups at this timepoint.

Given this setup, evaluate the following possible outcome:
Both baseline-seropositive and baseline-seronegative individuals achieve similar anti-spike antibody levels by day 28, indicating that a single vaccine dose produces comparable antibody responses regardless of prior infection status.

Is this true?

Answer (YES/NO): NO